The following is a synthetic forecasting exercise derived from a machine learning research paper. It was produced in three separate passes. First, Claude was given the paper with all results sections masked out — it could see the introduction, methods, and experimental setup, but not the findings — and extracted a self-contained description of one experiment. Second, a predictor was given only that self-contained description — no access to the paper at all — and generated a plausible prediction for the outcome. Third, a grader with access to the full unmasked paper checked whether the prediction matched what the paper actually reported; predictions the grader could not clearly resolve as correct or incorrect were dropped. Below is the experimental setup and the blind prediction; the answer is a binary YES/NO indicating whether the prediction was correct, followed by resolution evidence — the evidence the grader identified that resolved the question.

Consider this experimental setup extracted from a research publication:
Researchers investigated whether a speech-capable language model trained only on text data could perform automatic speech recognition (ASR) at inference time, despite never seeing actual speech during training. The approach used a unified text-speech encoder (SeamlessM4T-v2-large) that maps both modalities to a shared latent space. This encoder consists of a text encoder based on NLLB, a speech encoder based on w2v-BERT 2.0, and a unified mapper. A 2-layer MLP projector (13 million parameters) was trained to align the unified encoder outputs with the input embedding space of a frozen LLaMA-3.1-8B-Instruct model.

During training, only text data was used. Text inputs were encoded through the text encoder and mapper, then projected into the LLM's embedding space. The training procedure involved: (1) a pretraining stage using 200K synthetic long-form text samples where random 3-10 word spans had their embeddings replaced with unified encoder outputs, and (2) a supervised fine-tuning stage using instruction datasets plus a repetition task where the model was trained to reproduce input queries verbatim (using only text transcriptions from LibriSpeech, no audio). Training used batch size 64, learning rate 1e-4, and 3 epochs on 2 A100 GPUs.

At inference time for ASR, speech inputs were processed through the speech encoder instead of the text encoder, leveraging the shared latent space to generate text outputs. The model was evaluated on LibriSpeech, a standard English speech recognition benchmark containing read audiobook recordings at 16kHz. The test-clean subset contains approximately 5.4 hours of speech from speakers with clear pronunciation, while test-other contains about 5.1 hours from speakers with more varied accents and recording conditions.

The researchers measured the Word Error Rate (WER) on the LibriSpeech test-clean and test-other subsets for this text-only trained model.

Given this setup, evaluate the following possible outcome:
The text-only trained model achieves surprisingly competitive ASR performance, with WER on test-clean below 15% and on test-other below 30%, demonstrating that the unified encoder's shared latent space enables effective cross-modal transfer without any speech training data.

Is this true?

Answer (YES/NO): YES